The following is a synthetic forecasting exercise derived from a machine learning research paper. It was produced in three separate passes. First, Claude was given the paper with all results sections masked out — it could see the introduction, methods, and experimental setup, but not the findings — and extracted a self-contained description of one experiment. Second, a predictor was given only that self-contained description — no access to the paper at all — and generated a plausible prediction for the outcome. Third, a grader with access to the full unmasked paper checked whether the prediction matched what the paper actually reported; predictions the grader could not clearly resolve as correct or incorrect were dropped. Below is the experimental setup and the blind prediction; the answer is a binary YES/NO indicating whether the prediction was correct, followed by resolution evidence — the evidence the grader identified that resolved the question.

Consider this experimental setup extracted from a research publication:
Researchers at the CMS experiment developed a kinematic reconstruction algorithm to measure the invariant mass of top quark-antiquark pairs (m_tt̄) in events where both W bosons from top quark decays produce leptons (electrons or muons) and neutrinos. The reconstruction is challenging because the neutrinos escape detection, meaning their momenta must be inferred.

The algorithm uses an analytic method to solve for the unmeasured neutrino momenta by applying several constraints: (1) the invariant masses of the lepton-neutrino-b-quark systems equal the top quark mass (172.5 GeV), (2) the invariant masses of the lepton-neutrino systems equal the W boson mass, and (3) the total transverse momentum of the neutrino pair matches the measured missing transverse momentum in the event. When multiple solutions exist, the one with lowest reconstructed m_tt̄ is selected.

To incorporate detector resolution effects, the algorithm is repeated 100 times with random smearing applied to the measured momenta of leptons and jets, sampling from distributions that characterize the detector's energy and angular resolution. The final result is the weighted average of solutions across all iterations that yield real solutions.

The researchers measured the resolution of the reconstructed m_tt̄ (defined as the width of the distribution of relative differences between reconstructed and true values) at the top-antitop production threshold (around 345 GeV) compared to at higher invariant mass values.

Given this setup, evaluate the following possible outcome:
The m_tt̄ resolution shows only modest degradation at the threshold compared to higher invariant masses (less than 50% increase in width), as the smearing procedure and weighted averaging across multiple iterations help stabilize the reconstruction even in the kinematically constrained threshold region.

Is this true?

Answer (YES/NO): NO